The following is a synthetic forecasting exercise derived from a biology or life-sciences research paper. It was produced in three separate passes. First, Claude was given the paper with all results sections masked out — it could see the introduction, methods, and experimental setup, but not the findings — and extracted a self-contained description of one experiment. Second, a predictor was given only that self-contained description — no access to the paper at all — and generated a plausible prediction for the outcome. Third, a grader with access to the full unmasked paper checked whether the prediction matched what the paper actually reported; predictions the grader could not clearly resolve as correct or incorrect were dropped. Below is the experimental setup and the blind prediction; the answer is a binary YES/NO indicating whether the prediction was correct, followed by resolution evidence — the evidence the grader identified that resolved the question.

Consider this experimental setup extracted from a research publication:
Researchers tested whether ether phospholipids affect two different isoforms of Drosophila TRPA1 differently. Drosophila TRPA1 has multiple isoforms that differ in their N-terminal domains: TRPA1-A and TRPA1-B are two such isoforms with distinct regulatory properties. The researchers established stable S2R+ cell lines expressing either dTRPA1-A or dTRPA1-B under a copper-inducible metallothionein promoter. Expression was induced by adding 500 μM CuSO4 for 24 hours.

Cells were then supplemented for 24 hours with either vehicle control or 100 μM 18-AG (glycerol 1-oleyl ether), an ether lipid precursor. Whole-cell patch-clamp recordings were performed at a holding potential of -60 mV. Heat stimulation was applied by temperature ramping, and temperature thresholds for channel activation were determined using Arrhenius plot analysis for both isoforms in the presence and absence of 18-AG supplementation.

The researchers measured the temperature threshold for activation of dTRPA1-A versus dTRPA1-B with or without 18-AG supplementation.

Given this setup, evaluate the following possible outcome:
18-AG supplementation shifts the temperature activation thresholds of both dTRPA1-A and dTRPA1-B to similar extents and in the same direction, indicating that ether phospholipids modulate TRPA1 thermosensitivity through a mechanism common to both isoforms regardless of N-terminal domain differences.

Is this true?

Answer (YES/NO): NO